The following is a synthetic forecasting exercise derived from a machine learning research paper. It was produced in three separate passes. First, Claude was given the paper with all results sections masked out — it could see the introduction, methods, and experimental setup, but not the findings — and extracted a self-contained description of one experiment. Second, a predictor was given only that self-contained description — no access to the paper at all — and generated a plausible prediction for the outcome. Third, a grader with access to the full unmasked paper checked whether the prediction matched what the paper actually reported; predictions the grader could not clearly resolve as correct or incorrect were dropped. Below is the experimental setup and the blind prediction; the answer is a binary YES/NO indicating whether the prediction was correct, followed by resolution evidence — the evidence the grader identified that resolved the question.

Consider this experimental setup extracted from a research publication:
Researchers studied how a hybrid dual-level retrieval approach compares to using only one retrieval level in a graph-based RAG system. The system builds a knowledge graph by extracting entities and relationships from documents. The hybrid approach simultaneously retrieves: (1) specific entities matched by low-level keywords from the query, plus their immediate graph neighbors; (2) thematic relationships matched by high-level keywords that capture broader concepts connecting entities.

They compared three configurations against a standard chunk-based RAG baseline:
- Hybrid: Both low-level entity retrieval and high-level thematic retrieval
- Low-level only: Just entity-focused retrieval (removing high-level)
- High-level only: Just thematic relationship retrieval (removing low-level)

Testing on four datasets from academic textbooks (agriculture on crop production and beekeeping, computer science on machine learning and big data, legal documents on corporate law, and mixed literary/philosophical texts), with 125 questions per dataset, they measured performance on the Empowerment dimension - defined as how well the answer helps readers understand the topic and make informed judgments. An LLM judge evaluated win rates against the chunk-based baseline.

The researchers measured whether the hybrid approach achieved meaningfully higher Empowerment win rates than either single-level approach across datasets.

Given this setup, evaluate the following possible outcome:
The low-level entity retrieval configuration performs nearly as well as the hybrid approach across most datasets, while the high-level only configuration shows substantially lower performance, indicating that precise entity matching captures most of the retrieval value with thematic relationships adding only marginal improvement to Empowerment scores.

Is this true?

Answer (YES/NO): NO